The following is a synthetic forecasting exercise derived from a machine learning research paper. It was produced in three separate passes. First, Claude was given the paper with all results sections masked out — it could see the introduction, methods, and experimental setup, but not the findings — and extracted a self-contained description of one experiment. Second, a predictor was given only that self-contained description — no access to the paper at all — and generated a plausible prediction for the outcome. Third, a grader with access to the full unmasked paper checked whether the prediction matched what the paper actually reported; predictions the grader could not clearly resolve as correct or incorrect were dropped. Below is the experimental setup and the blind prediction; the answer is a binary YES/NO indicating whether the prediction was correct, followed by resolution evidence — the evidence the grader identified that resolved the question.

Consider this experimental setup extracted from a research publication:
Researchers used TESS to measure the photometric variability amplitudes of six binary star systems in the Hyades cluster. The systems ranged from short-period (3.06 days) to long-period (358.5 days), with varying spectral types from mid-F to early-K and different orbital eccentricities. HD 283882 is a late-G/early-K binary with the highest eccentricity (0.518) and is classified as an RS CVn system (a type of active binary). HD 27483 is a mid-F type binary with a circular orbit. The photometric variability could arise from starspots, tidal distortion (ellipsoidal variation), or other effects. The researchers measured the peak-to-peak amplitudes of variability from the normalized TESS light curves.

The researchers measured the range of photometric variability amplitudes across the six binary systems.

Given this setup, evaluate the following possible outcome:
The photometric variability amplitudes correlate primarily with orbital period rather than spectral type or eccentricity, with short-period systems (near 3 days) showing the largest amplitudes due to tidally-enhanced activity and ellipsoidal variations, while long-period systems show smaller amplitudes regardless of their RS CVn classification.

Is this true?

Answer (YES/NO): NO